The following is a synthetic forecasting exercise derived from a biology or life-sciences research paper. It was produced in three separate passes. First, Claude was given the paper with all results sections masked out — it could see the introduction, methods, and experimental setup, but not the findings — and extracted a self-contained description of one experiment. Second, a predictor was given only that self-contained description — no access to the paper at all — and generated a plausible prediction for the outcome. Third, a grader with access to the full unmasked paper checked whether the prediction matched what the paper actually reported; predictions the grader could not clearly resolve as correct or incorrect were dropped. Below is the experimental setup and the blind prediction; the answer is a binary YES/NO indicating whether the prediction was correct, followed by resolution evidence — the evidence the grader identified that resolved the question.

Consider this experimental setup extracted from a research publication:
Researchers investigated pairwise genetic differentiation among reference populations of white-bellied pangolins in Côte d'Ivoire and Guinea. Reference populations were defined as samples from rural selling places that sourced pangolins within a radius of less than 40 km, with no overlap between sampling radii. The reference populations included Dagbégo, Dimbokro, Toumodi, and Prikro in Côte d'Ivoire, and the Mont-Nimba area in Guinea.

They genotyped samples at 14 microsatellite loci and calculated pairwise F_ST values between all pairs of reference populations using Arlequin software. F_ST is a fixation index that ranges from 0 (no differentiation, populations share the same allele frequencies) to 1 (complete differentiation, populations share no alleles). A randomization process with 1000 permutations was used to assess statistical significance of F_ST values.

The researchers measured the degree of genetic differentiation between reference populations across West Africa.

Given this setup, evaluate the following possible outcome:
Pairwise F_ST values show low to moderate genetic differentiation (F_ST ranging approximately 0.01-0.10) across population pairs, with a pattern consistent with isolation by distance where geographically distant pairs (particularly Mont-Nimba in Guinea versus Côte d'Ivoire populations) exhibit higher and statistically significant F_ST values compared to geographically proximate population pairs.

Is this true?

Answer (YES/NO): NO